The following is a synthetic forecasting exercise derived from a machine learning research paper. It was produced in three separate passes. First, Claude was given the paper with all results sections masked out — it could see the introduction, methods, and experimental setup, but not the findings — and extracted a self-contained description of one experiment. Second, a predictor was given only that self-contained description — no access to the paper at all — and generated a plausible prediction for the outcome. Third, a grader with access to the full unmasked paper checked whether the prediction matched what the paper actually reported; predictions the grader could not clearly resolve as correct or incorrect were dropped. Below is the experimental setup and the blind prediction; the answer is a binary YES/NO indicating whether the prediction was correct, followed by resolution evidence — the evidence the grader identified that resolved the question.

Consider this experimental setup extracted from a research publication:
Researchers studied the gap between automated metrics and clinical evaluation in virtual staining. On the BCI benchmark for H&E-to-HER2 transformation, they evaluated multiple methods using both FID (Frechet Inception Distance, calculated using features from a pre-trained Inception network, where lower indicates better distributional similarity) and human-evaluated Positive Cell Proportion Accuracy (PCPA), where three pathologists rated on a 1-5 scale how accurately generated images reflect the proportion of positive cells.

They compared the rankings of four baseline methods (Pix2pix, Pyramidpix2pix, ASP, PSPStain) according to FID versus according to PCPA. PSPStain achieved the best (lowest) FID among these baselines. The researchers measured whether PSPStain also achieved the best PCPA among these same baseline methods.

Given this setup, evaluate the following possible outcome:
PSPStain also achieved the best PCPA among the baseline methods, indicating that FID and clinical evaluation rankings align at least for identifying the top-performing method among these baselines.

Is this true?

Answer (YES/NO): NO